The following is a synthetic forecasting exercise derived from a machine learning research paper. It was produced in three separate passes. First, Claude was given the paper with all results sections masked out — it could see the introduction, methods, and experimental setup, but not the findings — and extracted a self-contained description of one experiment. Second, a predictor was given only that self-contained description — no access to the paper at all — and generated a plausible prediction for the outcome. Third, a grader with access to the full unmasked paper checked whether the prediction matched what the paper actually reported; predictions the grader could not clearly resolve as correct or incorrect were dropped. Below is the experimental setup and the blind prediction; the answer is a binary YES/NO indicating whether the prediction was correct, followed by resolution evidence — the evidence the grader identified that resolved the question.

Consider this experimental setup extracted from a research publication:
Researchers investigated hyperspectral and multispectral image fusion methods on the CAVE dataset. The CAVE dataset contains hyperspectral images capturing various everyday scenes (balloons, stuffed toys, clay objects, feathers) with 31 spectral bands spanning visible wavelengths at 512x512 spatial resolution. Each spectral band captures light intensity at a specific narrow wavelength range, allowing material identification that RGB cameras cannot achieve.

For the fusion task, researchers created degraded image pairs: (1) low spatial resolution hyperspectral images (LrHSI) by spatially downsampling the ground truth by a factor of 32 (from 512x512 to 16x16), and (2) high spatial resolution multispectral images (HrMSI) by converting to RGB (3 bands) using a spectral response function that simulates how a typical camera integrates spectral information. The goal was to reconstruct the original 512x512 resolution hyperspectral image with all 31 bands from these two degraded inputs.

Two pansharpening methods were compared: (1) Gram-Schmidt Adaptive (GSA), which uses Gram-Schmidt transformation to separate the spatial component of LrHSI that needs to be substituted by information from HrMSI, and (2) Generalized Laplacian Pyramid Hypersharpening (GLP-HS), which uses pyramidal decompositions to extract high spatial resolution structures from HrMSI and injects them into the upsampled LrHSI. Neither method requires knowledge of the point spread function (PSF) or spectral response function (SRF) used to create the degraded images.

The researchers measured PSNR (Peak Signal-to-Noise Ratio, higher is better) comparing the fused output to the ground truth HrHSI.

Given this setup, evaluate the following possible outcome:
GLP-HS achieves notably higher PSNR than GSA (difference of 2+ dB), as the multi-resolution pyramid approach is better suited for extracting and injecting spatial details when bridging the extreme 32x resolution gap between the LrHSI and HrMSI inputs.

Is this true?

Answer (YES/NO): NO